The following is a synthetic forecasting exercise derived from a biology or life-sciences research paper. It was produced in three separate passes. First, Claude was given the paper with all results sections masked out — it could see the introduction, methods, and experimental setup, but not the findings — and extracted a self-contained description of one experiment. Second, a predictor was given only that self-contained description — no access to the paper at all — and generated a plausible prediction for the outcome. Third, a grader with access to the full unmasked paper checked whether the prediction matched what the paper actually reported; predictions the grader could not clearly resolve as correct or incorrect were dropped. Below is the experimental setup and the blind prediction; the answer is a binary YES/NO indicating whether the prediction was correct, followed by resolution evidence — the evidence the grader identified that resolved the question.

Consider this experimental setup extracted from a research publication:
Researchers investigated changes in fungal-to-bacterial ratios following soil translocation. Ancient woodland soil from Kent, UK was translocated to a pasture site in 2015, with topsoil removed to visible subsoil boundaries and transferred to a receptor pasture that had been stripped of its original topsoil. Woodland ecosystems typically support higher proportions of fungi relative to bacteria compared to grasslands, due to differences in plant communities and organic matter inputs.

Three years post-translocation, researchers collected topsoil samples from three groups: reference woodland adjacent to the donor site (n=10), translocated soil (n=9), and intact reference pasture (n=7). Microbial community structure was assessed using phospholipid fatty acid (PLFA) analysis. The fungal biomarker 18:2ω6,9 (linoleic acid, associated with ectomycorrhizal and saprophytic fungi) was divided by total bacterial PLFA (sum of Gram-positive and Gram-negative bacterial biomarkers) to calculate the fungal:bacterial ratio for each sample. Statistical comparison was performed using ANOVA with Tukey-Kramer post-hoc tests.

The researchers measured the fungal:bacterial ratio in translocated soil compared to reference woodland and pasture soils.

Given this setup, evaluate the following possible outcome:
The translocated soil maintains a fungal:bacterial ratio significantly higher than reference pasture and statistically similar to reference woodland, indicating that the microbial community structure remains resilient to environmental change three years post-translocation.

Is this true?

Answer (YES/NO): YES